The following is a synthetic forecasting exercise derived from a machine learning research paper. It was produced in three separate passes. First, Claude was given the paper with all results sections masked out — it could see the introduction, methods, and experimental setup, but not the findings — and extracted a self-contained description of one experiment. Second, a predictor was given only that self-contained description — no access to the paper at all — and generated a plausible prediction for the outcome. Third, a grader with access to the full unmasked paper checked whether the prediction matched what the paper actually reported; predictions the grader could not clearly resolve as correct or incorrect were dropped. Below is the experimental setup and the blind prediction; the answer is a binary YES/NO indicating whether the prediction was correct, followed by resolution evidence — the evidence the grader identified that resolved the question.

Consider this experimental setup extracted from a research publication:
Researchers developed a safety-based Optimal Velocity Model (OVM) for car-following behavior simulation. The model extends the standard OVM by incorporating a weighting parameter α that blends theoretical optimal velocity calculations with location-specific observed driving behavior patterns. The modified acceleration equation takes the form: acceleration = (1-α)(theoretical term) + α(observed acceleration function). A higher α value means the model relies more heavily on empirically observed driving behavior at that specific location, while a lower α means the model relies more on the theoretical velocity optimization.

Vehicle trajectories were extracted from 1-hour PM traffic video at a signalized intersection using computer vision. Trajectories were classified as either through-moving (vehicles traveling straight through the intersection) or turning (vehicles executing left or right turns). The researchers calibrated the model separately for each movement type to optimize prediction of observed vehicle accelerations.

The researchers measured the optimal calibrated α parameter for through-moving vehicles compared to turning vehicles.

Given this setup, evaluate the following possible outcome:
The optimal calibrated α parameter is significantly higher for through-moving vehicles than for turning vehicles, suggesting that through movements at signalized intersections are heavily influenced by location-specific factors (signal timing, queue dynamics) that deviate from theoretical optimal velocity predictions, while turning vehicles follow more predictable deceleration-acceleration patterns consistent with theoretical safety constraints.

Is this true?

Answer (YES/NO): YES